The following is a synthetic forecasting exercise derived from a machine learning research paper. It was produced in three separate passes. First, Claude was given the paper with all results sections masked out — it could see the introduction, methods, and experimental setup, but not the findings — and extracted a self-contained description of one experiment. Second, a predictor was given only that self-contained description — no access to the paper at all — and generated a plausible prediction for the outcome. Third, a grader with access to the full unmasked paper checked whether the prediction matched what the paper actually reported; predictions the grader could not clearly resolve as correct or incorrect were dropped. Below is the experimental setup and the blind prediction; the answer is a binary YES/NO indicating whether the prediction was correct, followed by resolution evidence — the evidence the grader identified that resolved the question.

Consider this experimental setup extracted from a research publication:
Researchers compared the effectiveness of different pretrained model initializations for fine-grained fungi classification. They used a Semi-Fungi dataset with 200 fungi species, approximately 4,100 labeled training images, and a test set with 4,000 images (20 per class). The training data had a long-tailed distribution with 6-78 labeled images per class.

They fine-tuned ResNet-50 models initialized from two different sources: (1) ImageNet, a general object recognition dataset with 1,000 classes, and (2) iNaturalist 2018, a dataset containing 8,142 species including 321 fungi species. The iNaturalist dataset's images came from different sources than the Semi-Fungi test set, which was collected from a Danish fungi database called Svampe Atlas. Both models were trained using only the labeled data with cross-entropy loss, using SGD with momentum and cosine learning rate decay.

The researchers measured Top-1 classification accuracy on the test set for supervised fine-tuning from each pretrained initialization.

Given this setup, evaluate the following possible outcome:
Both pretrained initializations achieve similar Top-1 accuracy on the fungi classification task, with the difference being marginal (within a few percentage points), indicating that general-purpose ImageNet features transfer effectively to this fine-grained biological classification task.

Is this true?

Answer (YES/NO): YES